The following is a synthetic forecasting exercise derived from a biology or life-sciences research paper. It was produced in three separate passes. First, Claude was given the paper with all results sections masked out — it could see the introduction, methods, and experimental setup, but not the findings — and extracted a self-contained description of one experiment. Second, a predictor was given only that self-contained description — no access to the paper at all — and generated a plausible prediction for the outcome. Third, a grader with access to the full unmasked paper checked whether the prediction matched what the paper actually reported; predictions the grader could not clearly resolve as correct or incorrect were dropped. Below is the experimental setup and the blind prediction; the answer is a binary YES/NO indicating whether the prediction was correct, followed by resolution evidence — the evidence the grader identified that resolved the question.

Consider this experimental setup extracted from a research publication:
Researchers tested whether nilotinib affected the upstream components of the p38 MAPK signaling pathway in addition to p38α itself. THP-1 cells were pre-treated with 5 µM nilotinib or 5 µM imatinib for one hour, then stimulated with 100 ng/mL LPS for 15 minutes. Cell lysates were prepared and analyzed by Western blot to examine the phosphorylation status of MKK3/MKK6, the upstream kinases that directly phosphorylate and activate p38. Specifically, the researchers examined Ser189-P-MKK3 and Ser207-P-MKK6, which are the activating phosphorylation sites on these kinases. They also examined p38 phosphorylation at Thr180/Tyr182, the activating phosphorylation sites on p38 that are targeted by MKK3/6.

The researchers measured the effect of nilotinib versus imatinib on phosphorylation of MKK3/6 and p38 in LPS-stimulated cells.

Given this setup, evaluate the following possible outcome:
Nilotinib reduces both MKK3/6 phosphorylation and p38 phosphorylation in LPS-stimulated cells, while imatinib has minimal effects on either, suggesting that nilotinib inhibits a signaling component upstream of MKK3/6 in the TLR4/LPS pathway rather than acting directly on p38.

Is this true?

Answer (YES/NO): NO